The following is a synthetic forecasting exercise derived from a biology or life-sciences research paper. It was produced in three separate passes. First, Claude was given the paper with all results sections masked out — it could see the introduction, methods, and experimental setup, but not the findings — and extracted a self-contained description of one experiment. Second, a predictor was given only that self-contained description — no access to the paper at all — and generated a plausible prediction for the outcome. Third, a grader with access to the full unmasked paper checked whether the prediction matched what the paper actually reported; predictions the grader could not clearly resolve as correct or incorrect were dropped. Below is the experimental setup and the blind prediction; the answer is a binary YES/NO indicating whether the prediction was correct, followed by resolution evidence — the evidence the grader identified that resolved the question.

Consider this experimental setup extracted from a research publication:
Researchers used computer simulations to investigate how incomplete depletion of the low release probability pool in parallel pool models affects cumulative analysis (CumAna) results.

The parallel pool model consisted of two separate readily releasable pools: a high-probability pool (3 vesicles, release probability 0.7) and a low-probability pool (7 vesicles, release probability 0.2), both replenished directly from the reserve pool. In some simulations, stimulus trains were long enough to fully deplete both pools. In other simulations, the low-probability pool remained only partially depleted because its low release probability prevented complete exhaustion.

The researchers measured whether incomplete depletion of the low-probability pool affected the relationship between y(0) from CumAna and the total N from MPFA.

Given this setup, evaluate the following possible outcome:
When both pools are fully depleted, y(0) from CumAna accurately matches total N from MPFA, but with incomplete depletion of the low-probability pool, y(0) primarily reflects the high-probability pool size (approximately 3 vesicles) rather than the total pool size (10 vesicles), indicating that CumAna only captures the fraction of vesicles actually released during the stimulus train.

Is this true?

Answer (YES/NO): NO